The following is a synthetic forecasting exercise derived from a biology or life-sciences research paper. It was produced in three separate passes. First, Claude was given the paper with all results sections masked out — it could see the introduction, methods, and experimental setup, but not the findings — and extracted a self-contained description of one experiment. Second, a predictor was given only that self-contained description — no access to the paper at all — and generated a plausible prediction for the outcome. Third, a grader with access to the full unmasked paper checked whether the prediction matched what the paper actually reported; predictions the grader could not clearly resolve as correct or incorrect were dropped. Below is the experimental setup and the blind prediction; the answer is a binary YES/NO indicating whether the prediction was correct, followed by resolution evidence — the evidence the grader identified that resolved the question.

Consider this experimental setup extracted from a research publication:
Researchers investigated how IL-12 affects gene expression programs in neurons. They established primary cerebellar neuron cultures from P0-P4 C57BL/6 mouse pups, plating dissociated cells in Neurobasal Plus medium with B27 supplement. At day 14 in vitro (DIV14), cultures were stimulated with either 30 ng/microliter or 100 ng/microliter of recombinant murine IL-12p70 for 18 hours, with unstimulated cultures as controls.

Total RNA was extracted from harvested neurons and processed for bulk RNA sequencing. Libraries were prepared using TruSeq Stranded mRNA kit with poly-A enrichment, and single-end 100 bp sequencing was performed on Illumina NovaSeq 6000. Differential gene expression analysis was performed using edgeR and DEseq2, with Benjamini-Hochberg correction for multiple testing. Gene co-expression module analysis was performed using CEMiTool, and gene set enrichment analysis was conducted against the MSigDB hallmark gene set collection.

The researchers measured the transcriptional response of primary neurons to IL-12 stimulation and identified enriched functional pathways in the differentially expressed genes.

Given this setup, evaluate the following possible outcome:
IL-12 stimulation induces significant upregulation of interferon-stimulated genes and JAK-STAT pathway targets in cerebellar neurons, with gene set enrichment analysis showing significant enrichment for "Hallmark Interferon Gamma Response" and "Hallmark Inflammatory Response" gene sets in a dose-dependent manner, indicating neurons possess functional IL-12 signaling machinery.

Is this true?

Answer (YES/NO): NO